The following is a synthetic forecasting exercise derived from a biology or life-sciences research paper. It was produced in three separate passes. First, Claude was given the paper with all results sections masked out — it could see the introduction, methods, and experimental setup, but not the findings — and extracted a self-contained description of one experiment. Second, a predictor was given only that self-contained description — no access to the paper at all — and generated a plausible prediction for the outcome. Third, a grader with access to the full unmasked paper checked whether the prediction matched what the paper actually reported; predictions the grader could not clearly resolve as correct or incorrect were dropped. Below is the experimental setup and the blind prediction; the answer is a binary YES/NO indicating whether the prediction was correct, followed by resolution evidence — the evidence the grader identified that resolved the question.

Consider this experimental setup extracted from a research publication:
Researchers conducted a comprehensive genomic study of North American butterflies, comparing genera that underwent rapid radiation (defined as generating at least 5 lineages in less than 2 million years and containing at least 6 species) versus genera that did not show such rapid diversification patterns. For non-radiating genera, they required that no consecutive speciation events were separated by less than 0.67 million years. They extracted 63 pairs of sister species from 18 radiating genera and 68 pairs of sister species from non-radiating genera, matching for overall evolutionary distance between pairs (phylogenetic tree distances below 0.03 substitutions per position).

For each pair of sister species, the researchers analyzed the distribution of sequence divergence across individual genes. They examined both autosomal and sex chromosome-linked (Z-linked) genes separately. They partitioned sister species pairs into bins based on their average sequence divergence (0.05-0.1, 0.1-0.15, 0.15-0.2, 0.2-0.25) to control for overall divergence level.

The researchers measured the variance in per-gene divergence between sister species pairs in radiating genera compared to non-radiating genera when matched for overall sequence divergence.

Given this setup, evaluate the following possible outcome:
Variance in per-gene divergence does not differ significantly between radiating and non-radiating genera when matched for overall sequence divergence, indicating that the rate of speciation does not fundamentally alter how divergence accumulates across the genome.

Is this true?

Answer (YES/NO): NO